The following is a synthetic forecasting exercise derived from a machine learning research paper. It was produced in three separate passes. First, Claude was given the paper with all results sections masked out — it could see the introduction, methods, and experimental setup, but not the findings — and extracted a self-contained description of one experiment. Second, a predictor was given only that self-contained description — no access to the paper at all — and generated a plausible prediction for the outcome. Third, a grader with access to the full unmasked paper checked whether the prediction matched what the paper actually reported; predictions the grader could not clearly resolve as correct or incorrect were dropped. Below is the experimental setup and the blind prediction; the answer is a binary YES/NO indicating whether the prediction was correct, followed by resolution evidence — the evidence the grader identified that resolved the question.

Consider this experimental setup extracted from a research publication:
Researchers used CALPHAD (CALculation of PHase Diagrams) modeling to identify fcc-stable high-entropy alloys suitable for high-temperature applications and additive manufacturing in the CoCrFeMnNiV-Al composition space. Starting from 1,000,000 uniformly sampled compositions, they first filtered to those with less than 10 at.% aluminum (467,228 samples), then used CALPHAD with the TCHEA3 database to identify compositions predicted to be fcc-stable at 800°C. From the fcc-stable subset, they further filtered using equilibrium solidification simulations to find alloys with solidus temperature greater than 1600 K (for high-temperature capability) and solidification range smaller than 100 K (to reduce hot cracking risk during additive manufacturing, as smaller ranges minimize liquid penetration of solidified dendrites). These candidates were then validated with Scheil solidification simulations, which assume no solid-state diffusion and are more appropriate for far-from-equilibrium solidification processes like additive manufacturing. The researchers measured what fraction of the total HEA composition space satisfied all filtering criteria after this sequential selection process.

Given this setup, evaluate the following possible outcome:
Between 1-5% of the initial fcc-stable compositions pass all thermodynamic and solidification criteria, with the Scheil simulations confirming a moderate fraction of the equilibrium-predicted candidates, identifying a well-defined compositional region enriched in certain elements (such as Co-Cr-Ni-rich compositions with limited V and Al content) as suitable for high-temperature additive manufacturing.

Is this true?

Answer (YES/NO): NO